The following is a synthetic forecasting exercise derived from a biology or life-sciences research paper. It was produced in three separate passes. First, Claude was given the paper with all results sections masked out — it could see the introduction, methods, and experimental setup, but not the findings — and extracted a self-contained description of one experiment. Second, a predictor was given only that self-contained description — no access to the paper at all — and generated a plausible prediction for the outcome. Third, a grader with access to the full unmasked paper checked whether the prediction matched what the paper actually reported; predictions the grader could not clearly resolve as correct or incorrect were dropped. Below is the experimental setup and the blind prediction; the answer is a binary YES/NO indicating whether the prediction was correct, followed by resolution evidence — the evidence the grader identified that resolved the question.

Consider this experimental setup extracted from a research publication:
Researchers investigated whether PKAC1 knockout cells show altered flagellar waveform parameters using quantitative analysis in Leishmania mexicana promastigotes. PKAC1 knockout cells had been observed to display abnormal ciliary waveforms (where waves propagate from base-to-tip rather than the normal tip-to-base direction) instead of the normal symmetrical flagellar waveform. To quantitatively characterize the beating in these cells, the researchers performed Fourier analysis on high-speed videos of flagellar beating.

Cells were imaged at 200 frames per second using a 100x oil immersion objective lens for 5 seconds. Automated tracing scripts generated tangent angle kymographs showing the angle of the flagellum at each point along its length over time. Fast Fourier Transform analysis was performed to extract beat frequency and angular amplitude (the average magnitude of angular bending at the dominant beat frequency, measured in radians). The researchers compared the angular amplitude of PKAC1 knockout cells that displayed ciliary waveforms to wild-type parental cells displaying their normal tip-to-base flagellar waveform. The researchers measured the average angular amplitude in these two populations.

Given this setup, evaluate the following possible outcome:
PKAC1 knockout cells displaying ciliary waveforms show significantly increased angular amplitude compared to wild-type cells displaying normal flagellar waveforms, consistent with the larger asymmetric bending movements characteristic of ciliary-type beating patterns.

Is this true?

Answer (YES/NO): NO